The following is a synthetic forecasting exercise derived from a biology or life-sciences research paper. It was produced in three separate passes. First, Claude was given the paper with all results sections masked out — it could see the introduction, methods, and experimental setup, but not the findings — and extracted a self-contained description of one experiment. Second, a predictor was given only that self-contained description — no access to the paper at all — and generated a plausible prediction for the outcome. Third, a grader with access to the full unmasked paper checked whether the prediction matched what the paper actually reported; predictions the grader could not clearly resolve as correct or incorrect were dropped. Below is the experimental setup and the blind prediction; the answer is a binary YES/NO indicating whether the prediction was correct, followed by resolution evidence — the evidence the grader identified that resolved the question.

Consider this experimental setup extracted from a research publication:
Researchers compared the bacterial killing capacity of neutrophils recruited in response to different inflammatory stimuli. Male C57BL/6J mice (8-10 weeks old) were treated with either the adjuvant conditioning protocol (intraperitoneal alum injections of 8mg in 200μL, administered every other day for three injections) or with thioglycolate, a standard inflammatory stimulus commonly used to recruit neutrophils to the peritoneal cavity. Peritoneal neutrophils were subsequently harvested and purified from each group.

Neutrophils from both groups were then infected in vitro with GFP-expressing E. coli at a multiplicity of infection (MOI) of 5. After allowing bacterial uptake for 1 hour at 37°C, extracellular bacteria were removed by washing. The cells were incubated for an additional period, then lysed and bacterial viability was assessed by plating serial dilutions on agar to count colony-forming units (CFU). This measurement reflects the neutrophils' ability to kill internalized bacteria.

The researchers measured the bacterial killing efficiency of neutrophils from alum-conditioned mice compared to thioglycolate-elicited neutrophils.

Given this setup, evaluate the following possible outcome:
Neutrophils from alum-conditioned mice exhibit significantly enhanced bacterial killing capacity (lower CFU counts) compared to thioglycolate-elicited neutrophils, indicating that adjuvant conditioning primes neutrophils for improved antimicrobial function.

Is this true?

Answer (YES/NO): YES